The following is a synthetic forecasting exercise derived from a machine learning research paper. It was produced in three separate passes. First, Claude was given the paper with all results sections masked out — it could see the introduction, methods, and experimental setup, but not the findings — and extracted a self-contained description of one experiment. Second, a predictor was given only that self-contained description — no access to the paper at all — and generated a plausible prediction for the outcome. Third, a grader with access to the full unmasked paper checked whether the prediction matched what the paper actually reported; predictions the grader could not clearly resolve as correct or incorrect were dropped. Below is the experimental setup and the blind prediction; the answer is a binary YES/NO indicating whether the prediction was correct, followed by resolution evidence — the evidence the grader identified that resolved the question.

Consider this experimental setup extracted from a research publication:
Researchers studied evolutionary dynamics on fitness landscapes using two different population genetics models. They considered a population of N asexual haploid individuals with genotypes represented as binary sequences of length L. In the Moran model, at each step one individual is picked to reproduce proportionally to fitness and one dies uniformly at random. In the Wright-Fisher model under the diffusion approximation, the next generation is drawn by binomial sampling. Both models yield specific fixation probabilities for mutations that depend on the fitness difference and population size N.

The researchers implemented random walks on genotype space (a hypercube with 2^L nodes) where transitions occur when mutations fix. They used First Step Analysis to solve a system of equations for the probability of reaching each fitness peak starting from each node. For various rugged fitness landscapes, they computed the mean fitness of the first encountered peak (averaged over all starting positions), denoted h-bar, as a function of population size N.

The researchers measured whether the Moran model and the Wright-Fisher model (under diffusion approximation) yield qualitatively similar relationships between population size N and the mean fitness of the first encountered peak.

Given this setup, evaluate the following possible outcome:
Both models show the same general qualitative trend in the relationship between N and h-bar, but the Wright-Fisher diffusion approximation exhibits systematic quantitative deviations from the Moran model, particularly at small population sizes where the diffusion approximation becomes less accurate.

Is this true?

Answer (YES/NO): NO